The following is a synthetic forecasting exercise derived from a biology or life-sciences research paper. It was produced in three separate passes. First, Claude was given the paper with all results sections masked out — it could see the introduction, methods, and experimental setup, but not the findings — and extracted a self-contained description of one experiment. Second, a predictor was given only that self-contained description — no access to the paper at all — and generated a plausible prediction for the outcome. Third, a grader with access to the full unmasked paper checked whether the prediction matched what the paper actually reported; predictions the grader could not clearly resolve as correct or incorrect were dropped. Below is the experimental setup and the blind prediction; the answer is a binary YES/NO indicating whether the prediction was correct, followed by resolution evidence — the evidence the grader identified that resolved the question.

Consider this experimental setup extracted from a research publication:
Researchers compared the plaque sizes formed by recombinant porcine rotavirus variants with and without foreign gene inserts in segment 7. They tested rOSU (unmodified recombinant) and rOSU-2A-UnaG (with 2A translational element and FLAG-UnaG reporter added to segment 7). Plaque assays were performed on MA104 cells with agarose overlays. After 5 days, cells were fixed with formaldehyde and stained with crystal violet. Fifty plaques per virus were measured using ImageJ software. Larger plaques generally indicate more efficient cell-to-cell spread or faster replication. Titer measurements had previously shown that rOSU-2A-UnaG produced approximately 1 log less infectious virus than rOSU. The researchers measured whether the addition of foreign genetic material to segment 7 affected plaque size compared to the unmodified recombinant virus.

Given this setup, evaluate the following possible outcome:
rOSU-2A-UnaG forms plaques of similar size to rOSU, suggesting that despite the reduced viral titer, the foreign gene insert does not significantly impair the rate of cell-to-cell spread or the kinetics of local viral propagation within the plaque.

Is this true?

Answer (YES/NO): YES